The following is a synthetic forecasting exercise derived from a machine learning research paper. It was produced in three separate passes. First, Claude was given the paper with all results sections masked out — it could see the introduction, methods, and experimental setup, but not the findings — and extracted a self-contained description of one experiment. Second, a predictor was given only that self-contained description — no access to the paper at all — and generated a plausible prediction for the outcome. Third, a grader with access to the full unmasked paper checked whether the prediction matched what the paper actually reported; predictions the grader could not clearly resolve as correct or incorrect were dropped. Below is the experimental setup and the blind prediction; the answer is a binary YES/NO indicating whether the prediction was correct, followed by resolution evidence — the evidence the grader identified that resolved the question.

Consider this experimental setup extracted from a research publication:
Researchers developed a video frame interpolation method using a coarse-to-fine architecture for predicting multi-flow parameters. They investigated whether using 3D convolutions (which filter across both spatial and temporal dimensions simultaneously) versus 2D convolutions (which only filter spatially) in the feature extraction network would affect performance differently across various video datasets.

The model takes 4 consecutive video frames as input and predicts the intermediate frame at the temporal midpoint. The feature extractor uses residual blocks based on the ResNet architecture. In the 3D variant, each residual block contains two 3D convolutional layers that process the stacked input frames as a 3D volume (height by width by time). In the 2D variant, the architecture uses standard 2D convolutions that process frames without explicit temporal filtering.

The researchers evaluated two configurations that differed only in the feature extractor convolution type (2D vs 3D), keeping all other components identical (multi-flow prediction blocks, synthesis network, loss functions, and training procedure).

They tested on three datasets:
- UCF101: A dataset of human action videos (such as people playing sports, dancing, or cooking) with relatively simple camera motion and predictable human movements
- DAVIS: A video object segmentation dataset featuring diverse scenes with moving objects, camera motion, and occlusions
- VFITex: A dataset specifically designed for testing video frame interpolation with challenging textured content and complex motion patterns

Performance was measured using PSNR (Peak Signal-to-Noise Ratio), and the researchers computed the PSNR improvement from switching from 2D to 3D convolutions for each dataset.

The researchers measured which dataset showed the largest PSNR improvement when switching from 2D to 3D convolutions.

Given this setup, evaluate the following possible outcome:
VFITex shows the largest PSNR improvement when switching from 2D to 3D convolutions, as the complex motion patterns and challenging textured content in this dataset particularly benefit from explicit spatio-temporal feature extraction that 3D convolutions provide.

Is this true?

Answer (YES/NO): YES